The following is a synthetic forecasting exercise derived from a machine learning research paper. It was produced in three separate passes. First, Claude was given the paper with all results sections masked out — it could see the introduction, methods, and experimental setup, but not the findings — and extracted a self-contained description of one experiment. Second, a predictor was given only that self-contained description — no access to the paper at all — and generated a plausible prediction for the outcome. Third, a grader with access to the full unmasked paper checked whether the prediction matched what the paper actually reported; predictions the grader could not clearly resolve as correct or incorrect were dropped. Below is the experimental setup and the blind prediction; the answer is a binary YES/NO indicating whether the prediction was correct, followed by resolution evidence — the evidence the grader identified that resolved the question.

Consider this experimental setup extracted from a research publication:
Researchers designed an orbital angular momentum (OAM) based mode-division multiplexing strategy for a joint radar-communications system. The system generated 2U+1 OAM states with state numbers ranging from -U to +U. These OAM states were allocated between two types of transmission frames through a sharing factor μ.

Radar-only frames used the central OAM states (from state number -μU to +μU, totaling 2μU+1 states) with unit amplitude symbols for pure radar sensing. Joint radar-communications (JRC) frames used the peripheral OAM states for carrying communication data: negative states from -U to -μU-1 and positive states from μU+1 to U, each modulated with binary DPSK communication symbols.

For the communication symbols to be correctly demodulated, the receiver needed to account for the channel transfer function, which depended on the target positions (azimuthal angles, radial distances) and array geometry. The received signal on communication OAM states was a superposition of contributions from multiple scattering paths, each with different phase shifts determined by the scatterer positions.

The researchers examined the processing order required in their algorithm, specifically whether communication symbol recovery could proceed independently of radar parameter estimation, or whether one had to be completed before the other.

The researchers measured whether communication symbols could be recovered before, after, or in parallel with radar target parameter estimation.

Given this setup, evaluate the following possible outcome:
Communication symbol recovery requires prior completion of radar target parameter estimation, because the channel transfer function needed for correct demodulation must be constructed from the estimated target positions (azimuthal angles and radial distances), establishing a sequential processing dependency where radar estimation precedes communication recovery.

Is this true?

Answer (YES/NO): YES